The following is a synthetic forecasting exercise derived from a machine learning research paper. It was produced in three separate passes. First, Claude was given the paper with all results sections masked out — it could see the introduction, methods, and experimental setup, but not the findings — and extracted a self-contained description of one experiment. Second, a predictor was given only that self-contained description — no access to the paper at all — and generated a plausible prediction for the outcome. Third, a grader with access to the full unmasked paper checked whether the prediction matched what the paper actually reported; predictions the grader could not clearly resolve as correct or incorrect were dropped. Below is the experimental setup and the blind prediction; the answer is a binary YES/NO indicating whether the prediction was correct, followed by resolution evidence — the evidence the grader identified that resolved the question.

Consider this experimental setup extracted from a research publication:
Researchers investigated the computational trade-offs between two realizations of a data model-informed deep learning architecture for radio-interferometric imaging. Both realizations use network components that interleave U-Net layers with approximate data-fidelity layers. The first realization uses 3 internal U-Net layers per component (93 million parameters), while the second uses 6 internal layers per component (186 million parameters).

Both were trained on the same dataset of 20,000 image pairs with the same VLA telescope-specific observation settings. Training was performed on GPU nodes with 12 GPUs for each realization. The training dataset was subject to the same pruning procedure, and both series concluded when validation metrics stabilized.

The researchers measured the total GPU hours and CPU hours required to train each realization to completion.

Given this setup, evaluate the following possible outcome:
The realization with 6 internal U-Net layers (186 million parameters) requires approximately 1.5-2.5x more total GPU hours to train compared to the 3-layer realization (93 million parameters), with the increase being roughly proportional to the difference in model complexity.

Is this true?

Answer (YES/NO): NO